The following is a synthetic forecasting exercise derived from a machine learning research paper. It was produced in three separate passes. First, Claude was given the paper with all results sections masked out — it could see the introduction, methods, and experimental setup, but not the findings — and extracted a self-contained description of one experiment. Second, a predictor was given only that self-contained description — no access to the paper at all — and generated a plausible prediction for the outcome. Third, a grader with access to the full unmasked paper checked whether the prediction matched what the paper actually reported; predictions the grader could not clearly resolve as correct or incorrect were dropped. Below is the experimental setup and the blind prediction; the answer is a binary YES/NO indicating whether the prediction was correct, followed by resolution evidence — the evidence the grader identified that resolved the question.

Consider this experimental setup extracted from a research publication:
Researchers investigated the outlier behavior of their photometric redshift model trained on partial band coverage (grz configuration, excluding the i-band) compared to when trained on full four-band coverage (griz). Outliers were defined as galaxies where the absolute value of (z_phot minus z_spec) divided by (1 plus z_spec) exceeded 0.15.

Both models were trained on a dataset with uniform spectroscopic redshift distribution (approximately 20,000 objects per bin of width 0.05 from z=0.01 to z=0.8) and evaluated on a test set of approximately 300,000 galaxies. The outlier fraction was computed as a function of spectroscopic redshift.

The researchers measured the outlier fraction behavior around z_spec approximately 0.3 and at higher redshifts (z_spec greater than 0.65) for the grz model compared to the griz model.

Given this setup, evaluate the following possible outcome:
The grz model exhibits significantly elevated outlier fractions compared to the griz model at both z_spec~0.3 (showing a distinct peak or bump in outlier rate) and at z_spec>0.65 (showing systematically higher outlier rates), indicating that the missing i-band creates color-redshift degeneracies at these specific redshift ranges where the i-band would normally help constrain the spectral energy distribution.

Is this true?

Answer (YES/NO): NO